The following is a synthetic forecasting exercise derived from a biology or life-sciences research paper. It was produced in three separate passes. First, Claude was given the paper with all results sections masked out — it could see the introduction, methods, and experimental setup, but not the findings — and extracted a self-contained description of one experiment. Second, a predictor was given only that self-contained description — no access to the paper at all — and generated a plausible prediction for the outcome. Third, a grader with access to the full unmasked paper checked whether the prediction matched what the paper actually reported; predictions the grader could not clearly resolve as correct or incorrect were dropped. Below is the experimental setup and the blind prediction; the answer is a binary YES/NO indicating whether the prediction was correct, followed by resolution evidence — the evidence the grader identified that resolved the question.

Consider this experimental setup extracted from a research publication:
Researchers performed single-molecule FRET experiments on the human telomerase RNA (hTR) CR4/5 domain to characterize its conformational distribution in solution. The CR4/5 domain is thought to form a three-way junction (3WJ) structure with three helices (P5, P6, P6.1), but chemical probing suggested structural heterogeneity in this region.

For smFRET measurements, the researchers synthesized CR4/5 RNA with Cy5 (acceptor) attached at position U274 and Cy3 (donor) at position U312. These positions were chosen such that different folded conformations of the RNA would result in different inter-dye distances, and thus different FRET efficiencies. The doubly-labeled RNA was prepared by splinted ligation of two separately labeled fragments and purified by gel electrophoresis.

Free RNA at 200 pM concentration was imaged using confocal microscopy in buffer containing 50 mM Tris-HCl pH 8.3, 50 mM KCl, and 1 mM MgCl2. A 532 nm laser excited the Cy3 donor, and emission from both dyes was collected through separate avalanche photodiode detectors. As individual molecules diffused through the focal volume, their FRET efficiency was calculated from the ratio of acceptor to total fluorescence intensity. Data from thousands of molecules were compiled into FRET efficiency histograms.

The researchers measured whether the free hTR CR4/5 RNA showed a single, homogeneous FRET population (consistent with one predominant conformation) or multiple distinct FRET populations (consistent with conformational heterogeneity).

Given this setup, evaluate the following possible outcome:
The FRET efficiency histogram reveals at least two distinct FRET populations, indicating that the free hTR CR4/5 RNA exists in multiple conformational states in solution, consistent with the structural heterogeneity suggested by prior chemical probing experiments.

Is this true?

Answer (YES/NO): YES